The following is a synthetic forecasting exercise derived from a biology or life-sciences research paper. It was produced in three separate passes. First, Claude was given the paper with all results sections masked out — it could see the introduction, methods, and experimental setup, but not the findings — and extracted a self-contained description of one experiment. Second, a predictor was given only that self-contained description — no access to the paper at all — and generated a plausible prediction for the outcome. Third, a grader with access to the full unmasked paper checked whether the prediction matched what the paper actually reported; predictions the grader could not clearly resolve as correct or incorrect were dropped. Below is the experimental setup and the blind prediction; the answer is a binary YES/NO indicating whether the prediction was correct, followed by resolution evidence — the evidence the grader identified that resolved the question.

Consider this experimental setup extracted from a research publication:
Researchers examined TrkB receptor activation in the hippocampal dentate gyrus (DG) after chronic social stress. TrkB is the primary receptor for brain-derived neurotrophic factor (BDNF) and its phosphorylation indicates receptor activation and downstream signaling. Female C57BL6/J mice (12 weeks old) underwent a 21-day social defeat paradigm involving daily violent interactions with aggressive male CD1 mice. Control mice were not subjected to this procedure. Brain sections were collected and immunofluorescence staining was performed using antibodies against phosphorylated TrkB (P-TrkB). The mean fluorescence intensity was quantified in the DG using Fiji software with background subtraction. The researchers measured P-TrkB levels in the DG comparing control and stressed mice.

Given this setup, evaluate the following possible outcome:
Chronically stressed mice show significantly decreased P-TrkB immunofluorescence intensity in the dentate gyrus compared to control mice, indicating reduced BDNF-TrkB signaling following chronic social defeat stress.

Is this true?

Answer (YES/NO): YES